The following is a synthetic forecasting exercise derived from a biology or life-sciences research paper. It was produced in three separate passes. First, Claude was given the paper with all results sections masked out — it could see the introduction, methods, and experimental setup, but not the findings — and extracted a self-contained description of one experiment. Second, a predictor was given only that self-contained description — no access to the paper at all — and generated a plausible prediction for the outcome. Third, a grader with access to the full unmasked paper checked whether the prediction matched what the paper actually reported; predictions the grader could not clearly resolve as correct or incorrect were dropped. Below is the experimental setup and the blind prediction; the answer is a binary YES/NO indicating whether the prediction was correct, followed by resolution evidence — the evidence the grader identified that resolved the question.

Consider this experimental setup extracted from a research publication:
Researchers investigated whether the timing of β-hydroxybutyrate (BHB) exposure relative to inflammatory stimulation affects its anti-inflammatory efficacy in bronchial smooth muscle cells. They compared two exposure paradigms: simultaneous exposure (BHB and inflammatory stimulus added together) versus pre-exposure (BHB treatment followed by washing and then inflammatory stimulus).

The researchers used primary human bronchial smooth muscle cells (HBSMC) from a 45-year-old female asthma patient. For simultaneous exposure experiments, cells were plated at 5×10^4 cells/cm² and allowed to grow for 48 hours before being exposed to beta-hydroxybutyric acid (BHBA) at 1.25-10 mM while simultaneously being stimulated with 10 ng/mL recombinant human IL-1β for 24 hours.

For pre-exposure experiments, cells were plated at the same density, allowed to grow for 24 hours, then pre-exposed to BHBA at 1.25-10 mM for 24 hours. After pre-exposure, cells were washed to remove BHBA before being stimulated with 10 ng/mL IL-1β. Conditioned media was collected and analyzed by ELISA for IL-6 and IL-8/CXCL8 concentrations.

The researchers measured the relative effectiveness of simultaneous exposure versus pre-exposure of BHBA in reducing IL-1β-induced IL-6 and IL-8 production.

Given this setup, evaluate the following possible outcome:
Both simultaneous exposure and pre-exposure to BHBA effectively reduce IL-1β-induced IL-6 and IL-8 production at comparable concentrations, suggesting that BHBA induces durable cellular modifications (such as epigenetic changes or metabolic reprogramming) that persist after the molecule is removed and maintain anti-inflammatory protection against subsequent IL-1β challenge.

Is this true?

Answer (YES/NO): NO